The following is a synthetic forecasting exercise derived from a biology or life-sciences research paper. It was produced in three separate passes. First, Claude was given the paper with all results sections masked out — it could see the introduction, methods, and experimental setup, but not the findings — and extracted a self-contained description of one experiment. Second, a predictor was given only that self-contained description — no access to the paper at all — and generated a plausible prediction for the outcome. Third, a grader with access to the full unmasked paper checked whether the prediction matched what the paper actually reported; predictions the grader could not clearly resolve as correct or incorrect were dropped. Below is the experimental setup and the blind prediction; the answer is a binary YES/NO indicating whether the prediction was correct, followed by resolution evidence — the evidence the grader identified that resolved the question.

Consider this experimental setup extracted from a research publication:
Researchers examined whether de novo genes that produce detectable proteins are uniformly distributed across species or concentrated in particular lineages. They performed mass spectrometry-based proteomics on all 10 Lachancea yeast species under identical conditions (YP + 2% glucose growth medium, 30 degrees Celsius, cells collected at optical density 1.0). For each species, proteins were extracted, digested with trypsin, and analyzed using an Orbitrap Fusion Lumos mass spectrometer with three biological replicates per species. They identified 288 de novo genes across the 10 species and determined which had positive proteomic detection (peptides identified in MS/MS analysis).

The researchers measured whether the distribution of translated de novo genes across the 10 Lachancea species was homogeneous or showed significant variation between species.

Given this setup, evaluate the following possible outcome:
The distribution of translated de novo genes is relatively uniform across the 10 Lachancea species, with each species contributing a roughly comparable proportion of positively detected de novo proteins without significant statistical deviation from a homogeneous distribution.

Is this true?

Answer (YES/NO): YES